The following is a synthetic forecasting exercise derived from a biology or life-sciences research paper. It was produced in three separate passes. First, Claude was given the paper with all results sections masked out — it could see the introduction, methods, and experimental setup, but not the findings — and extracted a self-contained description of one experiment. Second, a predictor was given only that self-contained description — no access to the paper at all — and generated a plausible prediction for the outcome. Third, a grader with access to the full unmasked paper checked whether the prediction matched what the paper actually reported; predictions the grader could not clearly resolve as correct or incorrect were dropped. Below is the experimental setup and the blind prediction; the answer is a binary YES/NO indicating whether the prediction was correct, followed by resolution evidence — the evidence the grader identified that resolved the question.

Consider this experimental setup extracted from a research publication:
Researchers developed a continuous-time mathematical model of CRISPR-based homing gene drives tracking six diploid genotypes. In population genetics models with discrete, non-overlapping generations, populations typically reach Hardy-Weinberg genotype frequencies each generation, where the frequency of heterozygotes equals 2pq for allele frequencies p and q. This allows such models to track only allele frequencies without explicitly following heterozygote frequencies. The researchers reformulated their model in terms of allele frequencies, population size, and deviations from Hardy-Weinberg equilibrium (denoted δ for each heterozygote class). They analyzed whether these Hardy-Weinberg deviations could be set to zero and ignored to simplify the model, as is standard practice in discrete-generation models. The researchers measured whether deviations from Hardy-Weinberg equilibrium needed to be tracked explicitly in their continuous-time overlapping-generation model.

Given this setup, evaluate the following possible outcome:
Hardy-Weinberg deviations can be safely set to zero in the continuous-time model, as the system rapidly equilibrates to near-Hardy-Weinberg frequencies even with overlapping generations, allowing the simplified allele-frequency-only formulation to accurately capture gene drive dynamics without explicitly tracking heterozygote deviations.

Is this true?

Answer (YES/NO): NO